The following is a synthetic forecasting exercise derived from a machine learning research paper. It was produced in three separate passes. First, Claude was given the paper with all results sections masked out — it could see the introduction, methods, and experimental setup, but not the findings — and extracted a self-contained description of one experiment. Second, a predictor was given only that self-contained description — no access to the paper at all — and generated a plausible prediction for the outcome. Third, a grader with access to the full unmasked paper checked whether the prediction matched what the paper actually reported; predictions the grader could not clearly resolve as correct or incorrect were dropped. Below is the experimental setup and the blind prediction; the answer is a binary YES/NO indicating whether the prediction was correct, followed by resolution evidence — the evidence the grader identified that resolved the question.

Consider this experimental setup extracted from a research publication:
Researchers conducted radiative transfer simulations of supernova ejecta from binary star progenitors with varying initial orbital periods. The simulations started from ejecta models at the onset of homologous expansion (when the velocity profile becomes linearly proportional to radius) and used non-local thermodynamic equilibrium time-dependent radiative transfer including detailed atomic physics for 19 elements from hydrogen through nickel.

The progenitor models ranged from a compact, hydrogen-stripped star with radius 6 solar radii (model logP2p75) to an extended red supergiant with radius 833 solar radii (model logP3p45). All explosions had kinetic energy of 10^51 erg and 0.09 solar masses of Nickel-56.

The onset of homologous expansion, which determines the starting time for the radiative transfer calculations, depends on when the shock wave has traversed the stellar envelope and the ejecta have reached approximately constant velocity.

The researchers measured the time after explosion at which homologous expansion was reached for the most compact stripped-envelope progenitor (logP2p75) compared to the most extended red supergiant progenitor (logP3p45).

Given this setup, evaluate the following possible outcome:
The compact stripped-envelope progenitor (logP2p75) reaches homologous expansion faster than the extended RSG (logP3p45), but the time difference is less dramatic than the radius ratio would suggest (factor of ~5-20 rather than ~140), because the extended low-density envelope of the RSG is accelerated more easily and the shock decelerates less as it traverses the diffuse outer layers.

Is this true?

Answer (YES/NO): YES